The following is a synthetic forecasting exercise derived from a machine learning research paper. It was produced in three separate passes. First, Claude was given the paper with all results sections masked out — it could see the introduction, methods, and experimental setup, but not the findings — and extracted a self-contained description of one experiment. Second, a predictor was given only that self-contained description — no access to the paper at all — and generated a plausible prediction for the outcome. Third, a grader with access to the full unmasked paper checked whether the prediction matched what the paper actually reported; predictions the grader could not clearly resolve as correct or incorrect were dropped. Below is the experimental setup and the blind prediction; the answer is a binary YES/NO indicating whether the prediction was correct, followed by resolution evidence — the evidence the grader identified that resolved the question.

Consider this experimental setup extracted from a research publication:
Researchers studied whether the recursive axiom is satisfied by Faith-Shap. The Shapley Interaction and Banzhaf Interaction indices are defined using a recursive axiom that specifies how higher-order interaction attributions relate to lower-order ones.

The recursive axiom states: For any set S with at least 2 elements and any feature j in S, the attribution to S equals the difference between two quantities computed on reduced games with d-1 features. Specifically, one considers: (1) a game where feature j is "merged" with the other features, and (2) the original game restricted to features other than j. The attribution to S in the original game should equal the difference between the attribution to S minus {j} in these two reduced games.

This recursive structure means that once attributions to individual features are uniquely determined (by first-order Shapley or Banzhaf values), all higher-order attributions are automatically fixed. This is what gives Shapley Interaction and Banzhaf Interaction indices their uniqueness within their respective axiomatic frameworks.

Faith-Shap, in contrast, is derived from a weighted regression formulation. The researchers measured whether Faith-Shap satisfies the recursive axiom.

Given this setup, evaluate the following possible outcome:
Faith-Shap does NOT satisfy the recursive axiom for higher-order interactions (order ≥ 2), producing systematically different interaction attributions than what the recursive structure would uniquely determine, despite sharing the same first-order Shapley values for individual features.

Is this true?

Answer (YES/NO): YES